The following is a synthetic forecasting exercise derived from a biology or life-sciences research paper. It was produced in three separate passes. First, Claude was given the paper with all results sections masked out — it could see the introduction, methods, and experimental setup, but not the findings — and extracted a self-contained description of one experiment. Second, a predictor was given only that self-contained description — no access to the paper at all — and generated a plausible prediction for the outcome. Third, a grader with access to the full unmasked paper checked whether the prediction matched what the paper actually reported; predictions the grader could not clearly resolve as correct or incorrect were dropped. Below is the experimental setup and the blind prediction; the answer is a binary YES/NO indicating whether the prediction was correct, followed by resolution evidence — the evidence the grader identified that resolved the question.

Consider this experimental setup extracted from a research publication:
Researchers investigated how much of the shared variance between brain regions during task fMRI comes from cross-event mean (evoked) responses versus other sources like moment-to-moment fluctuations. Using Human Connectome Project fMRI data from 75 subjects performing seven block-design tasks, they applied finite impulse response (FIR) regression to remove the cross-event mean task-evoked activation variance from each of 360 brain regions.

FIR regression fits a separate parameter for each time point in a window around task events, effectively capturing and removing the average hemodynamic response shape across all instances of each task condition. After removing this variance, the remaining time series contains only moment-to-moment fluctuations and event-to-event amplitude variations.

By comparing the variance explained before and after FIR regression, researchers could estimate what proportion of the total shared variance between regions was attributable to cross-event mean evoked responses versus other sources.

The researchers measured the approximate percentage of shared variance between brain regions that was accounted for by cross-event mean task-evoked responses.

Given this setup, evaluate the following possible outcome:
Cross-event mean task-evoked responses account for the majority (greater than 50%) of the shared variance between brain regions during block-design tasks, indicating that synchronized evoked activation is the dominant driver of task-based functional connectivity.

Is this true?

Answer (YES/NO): NO